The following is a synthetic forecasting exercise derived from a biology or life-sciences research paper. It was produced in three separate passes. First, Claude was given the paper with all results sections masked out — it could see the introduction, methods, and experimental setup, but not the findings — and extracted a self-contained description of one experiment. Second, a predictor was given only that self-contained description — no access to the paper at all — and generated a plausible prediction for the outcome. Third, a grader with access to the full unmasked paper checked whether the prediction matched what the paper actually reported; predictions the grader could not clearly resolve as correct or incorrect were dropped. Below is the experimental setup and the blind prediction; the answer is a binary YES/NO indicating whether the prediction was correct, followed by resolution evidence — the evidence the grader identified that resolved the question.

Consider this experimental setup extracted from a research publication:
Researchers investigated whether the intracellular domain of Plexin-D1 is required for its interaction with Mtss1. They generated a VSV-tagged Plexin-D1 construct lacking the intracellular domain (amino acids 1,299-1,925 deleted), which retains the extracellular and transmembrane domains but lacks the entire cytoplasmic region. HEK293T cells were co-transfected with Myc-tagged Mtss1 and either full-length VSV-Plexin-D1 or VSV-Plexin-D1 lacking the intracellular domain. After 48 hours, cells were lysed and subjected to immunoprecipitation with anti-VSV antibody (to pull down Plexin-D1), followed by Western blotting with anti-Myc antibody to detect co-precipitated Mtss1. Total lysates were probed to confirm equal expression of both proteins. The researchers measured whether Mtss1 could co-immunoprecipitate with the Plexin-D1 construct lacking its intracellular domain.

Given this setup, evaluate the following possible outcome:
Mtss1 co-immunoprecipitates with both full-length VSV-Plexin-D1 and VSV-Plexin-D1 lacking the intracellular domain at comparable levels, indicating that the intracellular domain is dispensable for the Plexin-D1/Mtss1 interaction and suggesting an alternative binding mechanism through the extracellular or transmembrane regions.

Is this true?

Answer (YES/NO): NO